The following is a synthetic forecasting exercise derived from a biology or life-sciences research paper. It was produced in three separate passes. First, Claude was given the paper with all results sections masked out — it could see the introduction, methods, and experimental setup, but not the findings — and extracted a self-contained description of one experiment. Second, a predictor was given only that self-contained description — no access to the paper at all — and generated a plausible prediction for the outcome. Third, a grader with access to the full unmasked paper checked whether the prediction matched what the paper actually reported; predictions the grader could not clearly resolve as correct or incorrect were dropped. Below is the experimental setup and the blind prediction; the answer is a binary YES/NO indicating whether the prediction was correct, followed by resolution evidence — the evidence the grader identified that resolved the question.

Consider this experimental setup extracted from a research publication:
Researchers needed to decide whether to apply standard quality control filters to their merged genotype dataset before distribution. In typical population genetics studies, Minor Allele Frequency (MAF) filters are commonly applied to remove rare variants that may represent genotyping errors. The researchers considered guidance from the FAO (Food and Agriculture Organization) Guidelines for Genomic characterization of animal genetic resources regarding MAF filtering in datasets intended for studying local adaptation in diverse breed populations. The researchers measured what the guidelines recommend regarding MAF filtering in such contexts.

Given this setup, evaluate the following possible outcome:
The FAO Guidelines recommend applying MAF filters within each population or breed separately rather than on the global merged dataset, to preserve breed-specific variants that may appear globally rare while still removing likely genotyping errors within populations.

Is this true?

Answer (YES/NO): NO